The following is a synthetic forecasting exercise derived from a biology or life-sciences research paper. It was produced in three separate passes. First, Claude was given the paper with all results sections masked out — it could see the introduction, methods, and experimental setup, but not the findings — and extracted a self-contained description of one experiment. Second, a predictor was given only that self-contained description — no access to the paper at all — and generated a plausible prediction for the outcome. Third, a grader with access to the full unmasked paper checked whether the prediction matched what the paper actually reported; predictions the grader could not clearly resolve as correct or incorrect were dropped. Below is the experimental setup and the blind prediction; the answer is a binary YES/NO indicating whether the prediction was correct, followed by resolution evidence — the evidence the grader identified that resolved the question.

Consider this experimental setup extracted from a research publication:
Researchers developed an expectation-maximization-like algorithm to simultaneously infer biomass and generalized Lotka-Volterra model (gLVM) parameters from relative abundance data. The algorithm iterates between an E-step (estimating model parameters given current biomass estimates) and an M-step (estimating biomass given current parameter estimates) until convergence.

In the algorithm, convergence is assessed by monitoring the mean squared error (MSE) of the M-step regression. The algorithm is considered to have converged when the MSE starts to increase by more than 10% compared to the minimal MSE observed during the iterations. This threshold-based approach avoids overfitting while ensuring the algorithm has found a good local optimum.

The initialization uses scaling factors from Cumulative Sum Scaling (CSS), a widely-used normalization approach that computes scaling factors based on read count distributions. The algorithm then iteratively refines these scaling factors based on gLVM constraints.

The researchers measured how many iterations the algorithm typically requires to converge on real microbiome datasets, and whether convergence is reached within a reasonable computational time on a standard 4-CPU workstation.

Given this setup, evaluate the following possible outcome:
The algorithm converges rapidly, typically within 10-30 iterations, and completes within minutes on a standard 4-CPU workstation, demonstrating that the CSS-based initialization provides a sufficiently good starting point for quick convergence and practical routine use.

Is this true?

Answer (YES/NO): NO